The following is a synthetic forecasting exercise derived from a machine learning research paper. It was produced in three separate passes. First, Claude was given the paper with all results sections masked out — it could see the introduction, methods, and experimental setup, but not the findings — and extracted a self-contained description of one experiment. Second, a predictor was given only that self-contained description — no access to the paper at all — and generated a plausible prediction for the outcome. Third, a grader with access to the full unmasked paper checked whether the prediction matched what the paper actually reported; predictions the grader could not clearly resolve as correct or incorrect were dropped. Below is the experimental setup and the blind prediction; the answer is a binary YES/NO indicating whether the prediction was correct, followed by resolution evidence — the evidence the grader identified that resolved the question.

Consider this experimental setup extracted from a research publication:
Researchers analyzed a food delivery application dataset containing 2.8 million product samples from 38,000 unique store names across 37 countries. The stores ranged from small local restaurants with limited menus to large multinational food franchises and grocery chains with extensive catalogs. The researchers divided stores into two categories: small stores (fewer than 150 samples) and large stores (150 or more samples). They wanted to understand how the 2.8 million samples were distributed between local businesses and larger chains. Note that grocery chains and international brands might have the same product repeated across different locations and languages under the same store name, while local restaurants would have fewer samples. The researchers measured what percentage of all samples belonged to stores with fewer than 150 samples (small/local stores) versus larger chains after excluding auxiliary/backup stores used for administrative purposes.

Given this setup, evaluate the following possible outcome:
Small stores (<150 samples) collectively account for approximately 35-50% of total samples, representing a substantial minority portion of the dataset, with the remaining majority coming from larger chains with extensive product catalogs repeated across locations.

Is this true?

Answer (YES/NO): YES